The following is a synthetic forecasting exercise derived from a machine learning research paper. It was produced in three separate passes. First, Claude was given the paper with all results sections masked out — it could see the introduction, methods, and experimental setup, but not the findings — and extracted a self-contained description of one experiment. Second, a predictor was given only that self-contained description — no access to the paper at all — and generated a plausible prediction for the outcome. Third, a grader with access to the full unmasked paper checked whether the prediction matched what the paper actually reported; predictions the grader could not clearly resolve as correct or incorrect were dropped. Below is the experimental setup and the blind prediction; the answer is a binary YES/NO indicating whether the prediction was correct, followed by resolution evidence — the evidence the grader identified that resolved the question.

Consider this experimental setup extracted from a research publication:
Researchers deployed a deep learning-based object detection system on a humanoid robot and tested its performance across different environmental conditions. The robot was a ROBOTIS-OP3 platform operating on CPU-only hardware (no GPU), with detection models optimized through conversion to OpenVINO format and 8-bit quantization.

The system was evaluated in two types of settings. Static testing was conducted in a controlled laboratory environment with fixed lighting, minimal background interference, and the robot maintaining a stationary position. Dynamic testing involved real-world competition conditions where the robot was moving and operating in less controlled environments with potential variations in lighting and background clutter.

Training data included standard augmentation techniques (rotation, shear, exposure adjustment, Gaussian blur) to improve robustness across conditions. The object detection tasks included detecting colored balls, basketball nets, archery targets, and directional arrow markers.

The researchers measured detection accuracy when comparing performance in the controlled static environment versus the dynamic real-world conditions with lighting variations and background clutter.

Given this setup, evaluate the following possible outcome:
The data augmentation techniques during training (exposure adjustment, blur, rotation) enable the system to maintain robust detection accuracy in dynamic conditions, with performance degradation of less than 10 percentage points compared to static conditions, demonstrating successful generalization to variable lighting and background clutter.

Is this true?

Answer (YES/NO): NO